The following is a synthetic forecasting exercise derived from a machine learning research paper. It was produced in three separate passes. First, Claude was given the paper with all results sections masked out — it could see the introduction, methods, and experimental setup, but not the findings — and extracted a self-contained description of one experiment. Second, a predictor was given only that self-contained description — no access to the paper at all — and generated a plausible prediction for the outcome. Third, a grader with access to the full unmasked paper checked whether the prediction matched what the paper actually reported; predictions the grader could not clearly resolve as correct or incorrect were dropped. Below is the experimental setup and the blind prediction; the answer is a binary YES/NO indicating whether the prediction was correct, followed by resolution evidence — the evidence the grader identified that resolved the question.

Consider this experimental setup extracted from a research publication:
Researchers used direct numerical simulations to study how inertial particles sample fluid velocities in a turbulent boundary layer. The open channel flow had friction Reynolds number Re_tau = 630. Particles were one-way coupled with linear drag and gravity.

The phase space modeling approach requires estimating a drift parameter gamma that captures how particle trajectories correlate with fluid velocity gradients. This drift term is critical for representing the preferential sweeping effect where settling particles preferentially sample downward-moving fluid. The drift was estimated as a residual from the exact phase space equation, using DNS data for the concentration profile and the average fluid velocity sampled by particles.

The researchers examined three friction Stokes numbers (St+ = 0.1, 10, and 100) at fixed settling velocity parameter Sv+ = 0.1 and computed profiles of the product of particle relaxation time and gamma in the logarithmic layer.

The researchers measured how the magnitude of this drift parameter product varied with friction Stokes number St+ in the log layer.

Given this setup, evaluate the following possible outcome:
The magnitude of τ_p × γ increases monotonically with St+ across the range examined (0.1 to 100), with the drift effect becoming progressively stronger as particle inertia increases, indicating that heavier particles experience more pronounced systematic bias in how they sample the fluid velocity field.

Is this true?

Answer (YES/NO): NO